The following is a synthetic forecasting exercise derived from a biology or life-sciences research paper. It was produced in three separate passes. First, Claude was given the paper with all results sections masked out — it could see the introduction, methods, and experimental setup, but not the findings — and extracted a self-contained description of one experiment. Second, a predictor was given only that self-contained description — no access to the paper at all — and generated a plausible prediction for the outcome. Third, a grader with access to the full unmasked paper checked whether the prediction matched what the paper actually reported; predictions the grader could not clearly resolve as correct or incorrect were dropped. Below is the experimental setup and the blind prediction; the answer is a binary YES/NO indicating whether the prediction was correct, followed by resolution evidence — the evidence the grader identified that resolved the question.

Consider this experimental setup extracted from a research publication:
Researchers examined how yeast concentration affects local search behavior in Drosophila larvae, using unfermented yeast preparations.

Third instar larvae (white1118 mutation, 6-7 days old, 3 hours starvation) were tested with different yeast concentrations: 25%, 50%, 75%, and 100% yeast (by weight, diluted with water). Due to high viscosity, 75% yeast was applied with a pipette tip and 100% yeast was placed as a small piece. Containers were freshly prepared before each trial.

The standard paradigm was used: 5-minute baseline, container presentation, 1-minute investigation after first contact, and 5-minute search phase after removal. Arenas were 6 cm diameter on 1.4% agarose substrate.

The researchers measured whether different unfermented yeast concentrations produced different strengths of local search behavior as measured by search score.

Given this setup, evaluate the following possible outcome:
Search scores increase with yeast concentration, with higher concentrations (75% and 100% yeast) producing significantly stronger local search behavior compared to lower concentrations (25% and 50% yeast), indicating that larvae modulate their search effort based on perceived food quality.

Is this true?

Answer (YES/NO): NO